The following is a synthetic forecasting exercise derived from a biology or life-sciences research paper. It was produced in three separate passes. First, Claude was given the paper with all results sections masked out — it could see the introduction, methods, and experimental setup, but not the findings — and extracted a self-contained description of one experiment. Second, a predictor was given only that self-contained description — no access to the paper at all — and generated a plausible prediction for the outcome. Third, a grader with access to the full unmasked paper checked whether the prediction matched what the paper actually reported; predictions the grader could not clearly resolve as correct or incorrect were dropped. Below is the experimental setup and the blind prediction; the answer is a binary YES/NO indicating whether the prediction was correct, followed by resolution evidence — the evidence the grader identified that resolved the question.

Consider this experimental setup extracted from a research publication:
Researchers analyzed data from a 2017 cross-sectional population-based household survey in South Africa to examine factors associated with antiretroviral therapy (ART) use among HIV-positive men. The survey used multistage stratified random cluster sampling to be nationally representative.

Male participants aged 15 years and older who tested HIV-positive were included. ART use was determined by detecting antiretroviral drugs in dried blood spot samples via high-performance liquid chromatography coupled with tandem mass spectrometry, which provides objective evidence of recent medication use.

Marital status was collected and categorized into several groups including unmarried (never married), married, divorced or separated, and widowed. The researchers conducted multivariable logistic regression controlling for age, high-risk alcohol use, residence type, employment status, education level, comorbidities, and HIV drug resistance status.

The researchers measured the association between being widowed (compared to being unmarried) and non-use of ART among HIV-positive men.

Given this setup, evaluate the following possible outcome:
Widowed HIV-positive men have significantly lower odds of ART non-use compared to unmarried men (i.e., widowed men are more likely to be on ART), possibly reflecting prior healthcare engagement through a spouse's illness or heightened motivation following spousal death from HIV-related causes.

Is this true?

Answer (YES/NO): NO